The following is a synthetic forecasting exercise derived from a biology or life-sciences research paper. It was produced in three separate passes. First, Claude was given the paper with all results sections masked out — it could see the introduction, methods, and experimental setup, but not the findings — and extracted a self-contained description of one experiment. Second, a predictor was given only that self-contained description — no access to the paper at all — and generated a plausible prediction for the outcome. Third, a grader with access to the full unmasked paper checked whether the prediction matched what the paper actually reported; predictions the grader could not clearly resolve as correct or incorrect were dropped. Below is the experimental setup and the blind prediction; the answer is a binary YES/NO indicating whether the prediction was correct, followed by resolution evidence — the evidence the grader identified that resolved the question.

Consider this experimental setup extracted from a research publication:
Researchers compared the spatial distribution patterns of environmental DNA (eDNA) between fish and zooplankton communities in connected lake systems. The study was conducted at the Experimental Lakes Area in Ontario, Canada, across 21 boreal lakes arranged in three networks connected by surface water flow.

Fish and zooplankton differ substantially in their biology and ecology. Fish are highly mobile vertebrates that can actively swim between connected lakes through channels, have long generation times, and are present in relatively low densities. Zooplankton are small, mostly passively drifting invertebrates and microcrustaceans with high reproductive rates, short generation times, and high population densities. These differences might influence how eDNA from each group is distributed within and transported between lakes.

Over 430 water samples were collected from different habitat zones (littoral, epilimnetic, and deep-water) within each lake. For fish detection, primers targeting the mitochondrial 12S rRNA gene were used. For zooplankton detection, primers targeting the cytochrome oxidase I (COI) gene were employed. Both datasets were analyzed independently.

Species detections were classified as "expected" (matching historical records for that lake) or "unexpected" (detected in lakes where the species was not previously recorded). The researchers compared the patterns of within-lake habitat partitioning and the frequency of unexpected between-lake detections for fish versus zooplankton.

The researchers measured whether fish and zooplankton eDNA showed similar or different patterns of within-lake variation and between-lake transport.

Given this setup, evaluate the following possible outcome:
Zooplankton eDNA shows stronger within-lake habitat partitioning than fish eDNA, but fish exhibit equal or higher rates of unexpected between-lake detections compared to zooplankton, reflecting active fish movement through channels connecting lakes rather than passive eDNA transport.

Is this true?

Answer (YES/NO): NO